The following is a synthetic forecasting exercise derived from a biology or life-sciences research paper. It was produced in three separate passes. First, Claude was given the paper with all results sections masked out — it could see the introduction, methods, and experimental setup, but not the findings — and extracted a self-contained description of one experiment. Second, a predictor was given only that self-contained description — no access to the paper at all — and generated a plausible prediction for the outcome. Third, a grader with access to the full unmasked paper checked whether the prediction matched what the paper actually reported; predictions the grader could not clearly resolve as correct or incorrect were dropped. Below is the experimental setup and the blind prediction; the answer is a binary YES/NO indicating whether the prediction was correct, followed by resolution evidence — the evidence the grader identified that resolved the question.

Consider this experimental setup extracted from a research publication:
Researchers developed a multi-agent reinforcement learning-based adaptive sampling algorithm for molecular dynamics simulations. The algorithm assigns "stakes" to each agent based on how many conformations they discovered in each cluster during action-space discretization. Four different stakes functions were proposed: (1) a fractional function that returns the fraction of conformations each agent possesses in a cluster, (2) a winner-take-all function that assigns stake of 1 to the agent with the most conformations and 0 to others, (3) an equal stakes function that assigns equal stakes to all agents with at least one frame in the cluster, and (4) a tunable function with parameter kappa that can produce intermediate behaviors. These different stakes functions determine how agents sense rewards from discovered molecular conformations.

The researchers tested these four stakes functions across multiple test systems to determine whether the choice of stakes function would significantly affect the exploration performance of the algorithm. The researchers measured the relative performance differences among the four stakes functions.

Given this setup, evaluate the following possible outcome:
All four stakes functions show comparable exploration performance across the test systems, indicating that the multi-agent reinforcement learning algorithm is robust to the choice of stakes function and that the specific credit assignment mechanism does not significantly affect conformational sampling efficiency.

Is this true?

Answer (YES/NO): YES